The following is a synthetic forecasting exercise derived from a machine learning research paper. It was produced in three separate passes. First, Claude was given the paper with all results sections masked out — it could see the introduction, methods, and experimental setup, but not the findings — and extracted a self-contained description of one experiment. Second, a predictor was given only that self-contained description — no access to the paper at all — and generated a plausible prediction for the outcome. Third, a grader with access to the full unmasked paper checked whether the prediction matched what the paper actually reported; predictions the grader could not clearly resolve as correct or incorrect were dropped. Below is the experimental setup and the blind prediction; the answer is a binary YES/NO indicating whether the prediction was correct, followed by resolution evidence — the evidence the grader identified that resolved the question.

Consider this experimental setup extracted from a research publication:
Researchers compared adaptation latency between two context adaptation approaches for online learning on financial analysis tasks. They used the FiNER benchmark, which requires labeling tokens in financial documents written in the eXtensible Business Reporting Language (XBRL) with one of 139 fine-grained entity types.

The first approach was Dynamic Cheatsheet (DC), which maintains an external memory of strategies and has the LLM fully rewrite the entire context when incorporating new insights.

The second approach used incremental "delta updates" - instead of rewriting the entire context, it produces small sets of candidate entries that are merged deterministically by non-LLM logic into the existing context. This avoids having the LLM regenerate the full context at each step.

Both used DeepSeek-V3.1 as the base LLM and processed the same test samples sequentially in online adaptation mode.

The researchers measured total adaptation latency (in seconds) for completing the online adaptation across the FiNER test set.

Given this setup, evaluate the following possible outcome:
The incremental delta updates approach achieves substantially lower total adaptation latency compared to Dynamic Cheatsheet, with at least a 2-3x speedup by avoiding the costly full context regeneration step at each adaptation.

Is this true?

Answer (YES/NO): YES